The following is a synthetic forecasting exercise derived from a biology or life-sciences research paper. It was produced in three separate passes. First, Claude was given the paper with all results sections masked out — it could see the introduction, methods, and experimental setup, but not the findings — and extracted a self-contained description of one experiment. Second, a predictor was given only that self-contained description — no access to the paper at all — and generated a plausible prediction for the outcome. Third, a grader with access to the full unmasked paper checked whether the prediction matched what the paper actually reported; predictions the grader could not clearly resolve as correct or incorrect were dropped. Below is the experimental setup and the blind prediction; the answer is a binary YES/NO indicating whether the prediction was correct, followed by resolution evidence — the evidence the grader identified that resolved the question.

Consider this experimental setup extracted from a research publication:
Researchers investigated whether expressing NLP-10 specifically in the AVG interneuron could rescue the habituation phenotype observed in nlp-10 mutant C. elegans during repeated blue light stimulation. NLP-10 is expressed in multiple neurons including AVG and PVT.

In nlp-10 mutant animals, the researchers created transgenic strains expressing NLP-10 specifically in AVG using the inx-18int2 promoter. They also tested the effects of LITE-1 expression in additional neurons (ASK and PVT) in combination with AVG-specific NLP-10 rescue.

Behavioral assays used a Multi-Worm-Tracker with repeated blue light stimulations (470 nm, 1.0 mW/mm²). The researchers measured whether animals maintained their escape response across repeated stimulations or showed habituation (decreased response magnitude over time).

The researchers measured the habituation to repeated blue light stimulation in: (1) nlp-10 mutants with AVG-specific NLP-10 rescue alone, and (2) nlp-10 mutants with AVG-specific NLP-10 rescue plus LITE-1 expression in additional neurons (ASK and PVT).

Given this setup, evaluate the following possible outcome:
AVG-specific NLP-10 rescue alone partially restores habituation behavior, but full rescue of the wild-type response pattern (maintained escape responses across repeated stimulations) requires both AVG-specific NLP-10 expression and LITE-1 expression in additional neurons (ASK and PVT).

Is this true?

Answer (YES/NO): NO